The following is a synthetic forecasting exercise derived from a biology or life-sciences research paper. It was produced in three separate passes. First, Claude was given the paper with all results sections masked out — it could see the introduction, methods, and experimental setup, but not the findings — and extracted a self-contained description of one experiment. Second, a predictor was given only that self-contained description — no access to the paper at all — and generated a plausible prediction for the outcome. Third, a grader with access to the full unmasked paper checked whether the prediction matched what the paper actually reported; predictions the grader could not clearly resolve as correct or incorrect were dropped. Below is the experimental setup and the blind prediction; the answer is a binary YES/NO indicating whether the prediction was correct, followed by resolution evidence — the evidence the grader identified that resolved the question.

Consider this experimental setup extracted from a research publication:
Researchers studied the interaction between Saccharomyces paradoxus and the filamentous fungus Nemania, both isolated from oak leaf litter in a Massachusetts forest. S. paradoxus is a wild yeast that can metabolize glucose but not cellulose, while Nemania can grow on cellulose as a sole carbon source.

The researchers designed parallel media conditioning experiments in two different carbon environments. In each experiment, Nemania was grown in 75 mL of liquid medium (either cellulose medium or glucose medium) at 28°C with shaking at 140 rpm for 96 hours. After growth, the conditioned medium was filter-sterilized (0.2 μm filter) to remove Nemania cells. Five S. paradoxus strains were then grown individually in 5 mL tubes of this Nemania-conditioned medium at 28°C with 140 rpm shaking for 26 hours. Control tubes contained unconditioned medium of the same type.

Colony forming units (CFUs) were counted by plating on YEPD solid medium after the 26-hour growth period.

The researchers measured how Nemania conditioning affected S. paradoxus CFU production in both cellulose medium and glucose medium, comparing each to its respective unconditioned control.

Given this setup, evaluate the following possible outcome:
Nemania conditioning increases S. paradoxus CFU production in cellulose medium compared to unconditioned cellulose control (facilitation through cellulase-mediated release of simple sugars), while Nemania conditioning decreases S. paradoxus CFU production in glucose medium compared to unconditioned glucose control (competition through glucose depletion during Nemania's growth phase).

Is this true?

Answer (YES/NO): NO